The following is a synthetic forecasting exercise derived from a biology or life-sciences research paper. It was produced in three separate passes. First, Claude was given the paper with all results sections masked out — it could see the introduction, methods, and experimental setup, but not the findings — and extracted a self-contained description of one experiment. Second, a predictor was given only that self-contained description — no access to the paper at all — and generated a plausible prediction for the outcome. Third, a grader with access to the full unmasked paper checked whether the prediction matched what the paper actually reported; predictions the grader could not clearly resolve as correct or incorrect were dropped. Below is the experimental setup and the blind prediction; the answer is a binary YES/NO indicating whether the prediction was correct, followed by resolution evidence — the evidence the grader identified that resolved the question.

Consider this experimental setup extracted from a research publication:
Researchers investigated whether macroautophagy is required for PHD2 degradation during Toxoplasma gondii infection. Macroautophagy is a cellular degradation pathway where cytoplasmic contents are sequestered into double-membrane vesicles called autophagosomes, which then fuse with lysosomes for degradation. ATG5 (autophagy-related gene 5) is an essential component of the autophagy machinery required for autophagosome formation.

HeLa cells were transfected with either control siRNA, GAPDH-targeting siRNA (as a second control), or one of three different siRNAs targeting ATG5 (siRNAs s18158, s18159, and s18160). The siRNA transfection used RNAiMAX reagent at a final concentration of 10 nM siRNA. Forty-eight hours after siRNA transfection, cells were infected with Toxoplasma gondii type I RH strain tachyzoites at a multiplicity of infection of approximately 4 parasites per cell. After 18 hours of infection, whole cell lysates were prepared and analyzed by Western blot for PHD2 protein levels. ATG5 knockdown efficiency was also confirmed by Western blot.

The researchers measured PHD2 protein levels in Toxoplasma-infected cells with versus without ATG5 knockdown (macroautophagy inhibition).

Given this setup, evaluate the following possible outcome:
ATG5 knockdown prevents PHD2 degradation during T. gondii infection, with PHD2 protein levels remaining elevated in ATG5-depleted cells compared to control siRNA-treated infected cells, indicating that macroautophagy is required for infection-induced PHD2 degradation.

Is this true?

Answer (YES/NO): NO